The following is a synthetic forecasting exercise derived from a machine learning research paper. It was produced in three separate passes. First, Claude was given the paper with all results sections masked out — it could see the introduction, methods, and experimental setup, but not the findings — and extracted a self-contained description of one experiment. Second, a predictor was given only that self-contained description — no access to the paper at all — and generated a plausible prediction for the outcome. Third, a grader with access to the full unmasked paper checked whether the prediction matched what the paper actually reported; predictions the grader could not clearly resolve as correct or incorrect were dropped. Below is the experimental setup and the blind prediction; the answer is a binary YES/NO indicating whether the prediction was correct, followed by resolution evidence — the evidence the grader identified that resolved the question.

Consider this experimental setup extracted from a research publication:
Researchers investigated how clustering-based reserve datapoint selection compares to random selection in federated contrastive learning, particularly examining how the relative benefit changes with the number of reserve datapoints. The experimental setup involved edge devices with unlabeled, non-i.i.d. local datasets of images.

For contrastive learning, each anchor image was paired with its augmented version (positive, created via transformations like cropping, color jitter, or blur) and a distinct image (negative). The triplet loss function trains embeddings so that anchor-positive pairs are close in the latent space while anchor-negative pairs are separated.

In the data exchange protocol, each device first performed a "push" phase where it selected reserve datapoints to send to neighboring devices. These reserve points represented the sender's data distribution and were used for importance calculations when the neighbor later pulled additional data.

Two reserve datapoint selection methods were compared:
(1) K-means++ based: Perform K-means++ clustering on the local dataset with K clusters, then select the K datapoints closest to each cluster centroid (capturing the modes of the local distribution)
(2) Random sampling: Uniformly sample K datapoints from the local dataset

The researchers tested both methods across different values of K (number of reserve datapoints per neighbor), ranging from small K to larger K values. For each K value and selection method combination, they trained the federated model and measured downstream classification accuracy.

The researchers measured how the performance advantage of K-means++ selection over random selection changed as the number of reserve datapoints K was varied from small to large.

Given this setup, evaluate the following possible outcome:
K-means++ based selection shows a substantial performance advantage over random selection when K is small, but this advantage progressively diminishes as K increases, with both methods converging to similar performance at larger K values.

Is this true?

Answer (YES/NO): YES